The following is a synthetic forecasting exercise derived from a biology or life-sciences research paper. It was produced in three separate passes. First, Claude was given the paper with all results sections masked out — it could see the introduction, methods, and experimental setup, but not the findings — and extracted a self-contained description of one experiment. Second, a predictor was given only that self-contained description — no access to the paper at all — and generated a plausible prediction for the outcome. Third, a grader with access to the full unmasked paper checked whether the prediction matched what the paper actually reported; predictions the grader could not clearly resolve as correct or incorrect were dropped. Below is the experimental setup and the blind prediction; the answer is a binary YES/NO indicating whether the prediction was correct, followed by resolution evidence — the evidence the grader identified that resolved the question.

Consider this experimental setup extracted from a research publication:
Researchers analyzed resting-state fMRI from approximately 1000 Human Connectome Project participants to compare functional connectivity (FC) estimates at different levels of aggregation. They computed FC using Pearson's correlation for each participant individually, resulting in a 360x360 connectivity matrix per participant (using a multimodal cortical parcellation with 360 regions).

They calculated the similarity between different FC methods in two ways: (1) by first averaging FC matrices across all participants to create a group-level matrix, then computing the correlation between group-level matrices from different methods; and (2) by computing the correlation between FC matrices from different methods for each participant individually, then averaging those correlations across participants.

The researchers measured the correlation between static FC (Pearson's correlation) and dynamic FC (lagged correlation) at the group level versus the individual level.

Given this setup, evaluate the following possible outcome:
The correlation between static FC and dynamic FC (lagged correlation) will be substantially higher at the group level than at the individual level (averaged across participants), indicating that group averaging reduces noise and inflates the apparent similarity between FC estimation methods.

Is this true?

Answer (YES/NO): NO